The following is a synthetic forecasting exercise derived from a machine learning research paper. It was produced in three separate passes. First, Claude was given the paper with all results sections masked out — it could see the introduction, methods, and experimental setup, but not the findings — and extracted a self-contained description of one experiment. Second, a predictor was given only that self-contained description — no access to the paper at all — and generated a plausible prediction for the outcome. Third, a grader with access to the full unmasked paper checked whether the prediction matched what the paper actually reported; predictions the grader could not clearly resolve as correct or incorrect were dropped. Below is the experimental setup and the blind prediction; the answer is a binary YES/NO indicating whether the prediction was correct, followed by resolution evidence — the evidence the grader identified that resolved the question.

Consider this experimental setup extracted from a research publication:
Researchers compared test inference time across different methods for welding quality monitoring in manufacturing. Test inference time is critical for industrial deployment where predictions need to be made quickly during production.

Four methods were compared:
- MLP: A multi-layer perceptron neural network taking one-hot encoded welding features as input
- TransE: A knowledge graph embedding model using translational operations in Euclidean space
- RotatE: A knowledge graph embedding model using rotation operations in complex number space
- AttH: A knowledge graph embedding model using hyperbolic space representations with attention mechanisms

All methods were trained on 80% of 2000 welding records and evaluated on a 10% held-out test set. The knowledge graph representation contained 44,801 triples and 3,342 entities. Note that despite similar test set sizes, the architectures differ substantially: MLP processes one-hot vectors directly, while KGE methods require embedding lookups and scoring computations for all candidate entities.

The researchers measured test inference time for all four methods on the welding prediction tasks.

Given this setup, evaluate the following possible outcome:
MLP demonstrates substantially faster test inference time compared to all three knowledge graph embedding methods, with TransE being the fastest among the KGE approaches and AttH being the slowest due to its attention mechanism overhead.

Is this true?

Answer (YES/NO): NO